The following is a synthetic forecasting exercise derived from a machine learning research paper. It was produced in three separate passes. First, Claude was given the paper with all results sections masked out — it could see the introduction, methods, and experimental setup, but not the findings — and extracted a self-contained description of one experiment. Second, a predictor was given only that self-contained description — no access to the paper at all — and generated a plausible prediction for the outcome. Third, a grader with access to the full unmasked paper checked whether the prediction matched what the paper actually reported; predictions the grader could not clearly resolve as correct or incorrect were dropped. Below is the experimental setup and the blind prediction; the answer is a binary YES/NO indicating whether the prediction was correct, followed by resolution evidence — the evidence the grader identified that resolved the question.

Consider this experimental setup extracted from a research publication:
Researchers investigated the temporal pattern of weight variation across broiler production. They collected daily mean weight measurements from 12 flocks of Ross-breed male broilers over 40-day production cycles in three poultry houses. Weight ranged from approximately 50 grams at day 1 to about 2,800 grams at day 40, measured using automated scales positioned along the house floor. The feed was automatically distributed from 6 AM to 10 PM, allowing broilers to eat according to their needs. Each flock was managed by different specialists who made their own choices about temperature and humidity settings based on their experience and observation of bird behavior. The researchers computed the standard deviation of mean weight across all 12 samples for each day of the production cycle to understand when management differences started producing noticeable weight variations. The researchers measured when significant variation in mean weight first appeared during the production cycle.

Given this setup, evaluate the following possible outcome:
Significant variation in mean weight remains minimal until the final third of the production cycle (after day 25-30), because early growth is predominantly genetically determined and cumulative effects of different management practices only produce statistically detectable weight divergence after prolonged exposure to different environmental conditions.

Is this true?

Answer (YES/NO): NO